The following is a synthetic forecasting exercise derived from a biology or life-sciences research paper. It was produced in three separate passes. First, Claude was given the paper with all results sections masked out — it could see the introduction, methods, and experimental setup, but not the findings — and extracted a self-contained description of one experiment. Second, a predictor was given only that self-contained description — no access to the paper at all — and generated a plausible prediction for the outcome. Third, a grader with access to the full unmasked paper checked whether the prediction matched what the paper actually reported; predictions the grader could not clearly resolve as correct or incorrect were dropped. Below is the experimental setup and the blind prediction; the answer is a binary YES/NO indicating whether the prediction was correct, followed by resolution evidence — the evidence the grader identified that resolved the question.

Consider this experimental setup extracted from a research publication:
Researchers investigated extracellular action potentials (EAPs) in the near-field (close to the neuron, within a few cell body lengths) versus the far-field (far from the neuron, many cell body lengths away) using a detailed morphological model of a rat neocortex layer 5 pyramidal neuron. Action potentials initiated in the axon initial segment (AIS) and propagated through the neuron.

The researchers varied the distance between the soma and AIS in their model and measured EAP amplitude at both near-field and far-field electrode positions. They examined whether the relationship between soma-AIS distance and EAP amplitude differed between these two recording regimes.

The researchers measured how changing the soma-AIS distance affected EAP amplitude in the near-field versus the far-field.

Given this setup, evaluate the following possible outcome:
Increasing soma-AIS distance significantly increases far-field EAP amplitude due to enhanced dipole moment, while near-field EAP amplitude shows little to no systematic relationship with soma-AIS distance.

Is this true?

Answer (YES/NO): NO